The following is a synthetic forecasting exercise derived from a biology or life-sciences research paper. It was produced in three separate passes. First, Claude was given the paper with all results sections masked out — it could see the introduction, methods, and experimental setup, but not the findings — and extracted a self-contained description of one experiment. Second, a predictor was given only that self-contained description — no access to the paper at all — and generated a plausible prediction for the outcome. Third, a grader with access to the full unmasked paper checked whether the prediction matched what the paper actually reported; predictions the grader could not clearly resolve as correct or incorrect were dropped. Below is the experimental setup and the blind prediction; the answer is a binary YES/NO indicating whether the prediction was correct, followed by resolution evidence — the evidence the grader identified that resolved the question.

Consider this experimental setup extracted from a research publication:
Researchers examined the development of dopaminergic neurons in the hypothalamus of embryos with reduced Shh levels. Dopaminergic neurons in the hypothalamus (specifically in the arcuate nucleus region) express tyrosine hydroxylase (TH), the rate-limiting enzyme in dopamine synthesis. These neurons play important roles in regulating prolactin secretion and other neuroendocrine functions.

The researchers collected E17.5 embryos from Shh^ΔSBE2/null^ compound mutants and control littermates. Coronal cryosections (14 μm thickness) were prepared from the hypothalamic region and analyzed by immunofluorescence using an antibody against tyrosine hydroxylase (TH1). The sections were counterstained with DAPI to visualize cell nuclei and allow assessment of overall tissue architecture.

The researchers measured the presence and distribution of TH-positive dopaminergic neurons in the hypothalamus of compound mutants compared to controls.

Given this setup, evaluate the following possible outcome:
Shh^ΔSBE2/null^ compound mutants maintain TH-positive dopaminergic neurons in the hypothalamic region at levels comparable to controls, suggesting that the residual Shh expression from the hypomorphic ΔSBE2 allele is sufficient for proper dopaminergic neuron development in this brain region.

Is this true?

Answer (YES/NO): NO